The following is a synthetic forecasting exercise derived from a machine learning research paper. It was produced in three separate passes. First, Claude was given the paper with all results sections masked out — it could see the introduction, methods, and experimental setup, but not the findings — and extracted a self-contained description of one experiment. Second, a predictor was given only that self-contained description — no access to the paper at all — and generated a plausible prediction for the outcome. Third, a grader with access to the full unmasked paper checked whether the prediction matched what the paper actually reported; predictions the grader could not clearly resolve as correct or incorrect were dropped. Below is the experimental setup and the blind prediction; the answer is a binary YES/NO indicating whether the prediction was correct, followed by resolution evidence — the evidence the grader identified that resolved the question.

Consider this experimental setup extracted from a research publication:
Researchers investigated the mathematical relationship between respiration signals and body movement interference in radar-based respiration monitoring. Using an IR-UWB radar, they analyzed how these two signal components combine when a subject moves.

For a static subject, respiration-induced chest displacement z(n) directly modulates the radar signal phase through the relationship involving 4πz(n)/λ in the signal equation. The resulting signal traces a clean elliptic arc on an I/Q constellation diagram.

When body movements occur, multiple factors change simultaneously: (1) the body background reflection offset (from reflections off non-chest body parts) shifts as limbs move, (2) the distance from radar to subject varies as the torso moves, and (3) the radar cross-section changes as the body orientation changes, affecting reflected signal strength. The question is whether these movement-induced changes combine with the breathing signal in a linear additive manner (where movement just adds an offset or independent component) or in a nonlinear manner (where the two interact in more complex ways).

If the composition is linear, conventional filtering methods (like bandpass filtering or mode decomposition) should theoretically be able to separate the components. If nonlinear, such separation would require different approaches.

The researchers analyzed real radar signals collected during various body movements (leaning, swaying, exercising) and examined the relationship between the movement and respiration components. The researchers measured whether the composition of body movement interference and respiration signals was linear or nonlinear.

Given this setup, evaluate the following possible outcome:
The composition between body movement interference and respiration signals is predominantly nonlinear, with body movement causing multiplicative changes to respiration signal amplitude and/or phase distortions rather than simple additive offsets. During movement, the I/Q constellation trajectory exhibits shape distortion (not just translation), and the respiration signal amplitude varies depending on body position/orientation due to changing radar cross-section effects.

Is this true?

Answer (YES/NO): YES